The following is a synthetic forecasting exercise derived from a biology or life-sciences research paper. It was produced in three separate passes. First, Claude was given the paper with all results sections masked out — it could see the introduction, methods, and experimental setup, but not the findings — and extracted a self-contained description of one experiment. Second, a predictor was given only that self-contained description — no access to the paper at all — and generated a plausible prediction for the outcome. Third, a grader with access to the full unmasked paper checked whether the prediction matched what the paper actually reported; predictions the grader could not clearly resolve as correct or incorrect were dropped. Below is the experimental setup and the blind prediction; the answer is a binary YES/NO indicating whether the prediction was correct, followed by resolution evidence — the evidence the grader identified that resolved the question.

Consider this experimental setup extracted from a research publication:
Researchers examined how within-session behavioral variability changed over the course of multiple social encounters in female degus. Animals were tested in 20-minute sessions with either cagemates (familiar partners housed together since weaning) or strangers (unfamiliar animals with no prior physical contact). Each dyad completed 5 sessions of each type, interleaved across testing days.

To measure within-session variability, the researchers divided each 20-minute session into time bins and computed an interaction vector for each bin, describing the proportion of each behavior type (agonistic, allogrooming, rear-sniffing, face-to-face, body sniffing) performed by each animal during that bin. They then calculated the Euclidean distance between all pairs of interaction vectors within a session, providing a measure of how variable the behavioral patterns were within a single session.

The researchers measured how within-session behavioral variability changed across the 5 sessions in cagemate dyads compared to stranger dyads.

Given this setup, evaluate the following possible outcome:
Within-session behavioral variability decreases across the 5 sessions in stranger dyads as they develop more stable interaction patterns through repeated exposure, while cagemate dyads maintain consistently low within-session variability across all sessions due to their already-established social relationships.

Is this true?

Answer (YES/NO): NO